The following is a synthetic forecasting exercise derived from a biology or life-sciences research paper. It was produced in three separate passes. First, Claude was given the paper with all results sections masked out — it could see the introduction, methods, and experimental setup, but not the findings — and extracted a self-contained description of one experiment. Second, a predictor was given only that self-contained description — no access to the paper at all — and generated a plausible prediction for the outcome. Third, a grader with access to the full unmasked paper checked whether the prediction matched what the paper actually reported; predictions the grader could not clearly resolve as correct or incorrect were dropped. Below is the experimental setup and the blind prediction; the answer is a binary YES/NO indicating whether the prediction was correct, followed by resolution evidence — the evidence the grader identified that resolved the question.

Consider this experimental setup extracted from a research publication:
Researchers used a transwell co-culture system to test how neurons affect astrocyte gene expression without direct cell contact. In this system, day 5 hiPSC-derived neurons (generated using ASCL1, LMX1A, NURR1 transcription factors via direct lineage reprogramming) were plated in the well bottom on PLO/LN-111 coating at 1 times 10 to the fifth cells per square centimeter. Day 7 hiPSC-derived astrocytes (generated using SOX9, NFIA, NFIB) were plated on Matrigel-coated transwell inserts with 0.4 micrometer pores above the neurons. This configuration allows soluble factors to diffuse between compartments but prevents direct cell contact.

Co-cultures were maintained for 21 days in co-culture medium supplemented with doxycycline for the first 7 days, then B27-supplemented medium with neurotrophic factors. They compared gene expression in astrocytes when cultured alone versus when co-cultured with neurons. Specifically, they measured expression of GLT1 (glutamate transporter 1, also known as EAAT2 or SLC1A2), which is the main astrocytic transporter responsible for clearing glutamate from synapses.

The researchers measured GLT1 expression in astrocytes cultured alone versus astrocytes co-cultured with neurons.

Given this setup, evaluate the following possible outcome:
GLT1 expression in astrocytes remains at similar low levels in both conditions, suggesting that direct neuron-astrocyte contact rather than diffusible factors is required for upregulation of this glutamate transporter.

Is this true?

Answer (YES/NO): NO